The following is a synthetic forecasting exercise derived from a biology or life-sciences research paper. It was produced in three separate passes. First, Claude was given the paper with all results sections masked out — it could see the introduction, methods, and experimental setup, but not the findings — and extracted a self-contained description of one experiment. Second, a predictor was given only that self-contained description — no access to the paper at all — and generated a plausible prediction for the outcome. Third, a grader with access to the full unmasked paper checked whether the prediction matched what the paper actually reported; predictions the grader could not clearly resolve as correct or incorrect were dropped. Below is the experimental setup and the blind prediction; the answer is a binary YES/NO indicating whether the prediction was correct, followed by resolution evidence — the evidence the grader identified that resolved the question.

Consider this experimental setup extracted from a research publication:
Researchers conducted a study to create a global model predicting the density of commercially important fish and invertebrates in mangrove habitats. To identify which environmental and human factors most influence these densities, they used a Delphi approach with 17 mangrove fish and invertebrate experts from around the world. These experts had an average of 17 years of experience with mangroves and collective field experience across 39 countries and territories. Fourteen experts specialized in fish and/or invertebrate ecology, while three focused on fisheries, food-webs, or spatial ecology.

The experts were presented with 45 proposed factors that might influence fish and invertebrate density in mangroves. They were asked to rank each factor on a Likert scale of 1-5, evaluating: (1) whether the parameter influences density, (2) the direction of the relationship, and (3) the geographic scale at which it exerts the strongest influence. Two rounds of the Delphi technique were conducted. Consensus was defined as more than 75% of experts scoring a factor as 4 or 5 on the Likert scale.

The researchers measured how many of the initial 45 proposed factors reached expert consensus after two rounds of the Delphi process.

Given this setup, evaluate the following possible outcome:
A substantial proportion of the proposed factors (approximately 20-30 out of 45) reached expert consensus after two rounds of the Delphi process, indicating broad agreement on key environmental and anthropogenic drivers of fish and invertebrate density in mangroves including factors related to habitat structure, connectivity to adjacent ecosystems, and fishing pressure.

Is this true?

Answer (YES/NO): NO